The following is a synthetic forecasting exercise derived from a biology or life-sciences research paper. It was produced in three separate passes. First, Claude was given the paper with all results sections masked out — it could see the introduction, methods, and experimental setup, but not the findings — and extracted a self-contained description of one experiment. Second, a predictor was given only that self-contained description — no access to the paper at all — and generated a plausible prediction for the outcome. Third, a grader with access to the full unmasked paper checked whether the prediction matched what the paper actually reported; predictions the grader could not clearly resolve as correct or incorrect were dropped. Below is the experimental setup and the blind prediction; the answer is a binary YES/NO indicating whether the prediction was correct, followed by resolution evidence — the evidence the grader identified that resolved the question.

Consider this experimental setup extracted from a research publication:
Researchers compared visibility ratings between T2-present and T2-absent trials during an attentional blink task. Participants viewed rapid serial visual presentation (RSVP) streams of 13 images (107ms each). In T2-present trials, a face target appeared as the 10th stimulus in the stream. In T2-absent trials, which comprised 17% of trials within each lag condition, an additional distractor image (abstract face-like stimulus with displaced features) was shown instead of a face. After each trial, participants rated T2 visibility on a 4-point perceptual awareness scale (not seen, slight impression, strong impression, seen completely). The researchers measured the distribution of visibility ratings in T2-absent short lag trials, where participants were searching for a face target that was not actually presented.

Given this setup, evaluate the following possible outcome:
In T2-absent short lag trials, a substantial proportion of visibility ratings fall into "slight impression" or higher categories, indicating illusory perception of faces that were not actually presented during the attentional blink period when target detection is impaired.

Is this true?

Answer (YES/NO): NO